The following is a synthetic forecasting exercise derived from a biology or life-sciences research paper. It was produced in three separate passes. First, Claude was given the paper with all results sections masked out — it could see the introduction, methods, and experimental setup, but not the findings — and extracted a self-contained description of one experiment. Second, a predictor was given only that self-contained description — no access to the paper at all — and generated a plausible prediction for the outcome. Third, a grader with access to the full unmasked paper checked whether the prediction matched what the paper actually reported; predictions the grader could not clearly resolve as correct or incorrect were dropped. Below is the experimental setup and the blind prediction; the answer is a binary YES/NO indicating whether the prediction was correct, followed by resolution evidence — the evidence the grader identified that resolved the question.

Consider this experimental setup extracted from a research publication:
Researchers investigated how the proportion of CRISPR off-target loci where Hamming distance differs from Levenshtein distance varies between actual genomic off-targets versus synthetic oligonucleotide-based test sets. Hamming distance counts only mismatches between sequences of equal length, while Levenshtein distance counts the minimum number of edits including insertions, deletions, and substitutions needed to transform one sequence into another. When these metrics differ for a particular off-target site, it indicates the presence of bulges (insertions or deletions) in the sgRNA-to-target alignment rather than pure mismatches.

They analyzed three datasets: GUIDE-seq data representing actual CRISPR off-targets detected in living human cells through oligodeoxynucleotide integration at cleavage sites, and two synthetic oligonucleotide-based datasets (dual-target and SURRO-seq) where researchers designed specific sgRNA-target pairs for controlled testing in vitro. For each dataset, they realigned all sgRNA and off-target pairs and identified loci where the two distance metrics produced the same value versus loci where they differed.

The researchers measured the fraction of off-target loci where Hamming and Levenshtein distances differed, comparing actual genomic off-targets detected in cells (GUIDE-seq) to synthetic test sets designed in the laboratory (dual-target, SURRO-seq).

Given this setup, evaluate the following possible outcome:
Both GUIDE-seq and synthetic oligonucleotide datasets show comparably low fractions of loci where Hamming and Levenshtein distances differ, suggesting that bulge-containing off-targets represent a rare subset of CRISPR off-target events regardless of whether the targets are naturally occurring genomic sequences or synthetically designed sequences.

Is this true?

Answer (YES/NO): NO